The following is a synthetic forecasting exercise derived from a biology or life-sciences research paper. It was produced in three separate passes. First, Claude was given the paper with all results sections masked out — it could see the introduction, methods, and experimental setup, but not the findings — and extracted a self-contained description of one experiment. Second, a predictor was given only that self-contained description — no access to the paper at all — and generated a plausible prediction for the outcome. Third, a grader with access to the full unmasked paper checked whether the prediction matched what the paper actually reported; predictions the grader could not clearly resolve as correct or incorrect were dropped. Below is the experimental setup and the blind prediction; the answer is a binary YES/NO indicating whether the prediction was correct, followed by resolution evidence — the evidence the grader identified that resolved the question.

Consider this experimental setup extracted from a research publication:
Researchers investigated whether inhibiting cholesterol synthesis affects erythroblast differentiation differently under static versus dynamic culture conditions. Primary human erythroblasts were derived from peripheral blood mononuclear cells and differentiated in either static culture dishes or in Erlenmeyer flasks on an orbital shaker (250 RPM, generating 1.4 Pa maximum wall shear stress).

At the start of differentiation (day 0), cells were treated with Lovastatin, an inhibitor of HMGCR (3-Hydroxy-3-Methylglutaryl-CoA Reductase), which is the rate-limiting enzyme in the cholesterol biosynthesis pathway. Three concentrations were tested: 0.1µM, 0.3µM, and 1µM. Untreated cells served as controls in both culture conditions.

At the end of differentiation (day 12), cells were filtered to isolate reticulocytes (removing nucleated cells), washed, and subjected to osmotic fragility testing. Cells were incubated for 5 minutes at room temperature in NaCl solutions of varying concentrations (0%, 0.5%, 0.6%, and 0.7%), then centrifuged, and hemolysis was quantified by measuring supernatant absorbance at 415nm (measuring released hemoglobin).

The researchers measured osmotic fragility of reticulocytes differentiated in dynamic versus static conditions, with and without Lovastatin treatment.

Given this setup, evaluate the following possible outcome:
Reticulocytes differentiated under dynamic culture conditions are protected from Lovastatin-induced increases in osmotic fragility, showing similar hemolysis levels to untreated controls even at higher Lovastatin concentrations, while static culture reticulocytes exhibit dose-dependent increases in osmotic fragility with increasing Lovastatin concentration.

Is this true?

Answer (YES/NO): NO